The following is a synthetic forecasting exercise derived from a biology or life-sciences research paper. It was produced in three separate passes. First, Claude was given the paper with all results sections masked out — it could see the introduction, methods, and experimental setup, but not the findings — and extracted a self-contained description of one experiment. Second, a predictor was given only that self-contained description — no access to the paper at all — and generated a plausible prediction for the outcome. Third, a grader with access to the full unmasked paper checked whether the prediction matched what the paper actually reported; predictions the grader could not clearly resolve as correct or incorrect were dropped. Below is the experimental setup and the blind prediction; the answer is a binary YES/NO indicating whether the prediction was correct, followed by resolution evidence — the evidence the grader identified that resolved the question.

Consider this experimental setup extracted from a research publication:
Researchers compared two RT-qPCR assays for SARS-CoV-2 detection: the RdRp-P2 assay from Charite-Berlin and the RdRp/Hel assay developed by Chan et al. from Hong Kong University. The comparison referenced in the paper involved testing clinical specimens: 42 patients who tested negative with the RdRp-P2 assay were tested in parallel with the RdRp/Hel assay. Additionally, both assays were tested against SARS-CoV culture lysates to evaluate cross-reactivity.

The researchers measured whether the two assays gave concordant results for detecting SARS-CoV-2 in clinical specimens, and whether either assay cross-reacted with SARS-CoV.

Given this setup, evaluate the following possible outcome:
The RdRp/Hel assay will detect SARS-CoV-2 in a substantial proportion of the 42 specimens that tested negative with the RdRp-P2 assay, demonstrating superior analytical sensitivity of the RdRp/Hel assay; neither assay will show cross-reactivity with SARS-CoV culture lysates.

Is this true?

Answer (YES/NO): NO